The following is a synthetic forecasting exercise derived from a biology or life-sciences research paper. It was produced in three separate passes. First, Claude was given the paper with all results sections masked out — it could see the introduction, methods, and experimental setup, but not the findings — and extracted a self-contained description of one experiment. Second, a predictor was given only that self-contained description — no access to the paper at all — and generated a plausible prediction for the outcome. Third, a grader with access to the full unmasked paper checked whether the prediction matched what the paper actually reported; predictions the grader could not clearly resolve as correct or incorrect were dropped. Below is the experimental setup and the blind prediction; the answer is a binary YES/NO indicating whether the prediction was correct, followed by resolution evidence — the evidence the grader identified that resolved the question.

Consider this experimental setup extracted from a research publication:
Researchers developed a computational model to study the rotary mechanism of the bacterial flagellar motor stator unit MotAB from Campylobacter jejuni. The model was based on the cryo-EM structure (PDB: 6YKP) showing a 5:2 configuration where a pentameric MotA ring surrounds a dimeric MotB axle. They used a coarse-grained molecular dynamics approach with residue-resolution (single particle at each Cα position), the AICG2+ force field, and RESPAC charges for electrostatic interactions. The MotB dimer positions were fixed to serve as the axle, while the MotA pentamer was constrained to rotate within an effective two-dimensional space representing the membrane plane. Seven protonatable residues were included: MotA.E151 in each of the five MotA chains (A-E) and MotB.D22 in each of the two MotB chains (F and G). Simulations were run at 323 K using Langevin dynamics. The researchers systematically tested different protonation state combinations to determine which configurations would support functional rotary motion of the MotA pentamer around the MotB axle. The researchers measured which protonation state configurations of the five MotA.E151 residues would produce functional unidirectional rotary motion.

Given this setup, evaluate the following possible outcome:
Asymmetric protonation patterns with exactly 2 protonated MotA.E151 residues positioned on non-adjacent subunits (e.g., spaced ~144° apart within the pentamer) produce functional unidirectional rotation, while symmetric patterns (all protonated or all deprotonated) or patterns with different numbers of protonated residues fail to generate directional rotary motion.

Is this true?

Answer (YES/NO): NO